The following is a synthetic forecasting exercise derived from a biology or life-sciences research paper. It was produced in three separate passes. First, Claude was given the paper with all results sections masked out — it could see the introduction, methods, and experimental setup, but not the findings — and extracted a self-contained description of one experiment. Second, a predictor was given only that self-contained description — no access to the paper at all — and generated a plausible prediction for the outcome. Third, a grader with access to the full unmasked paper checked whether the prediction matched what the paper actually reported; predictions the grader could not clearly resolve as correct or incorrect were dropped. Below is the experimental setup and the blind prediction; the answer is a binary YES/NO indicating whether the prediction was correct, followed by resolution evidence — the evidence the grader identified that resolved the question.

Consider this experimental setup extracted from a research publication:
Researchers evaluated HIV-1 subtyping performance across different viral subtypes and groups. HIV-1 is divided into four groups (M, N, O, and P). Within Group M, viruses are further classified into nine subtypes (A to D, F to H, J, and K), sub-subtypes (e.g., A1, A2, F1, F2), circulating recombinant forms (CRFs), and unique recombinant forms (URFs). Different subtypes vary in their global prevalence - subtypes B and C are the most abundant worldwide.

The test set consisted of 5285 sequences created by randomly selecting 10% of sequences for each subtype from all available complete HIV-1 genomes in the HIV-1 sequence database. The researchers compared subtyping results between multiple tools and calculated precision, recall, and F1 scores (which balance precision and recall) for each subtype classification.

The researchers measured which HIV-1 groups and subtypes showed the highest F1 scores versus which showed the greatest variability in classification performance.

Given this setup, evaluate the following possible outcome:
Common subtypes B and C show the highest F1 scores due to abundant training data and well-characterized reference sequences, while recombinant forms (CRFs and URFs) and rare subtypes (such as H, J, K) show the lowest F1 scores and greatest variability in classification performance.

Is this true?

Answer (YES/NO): NO